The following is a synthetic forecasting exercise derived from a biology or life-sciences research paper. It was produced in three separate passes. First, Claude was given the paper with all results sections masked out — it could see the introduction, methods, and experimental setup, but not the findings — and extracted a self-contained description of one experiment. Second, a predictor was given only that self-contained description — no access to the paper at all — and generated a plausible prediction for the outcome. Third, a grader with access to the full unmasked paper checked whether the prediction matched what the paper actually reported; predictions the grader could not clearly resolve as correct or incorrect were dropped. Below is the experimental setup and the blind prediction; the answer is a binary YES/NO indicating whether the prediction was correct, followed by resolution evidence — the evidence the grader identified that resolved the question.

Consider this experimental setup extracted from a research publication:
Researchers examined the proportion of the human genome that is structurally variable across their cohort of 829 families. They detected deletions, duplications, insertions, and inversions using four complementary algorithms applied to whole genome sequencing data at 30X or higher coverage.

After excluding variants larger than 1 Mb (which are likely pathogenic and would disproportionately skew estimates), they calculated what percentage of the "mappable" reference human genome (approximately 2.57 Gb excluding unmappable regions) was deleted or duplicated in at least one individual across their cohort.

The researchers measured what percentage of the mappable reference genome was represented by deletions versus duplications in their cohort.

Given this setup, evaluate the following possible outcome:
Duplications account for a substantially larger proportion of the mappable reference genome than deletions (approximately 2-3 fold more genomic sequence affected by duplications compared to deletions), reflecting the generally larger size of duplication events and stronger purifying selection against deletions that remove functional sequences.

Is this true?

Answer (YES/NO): NO